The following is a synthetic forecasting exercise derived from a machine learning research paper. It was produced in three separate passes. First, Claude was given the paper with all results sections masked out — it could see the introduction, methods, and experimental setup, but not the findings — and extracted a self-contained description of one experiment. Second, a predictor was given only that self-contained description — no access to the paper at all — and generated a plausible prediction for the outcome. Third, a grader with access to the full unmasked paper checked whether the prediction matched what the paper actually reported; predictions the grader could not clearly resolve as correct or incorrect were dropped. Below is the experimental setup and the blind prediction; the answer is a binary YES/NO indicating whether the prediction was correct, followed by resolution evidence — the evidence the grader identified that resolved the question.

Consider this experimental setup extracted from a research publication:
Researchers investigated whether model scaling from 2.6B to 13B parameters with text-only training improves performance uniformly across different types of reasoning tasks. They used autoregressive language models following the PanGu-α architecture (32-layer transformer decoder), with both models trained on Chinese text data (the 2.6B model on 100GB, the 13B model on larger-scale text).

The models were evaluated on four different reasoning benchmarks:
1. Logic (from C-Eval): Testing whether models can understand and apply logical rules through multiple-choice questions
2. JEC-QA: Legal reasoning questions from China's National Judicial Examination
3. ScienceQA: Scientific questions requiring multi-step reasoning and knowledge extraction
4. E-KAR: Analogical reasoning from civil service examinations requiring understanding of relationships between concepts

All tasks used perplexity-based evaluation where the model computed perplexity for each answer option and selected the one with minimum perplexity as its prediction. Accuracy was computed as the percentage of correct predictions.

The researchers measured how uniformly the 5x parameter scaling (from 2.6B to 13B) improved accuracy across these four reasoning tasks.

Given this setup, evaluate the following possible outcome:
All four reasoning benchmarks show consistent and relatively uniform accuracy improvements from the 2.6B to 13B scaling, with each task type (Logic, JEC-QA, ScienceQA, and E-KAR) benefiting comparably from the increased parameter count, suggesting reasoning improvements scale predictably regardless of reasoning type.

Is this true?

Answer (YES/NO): NO